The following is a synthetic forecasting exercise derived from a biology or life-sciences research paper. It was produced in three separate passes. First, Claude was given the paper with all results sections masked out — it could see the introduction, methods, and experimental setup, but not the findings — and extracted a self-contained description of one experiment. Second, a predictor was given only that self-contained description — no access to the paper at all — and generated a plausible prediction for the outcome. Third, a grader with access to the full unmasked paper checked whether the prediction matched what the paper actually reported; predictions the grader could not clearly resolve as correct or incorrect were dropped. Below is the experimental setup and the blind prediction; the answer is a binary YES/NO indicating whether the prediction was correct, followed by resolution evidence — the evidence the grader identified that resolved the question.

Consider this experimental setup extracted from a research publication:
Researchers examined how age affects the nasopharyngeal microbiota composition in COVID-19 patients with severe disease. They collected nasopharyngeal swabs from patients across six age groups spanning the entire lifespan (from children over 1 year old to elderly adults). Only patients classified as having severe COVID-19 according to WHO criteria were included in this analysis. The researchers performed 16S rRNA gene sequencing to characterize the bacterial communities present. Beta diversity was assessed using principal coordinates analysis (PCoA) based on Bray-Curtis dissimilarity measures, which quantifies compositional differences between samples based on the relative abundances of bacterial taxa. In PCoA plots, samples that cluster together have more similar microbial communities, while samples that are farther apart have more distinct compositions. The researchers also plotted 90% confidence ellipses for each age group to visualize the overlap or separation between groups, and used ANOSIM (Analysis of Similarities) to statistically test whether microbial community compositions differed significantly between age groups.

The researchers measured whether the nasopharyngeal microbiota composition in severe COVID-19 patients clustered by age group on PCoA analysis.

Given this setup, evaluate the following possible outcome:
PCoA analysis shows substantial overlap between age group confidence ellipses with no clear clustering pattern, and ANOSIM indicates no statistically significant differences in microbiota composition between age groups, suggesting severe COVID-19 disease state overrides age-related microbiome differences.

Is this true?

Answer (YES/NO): NO